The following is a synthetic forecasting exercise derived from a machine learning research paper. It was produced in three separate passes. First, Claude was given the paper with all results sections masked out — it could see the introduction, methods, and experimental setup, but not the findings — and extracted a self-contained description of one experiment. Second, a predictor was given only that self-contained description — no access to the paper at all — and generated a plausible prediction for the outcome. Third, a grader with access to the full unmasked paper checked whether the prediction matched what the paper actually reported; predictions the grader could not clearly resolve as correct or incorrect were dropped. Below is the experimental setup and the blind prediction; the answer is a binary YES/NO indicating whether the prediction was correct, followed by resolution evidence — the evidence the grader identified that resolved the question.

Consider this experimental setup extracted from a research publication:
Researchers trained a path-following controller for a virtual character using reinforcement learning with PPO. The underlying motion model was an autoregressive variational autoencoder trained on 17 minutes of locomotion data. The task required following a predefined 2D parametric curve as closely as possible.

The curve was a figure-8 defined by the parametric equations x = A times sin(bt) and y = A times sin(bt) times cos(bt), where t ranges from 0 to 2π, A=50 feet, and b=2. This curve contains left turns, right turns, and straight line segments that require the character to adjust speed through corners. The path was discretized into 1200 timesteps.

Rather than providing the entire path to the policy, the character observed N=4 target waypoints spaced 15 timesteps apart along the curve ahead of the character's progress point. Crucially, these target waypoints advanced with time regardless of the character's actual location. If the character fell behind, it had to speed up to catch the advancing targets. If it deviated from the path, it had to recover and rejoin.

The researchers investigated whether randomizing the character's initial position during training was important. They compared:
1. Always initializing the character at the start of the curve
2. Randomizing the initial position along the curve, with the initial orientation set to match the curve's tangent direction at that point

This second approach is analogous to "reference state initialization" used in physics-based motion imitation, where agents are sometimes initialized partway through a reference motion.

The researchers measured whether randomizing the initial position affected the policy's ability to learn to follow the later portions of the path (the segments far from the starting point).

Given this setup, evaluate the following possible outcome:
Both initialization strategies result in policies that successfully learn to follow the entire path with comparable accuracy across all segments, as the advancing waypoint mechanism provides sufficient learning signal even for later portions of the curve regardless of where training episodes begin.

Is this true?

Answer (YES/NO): NO